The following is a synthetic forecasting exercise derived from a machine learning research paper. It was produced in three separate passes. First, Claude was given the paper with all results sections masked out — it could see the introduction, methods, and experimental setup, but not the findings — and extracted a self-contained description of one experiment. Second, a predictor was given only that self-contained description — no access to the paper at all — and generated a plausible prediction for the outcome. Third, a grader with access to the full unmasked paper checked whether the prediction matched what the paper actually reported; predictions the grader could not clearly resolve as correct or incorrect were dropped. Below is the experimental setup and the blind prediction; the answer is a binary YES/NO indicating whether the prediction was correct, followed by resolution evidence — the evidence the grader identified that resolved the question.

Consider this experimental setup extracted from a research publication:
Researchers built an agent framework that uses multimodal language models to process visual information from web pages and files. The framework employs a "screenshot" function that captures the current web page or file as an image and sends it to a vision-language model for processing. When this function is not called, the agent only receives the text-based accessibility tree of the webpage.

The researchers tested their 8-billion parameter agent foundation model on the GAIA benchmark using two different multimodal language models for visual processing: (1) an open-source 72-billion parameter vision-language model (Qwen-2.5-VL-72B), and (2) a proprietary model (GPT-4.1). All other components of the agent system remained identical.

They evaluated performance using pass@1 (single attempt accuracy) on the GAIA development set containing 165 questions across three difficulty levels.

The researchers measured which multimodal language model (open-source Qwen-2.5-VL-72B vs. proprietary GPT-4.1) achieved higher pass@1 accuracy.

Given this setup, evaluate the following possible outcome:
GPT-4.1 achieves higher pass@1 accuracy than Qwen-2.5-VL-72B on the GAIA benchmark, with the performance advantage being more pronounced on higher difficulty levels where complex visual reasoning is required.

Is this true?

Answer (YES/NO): NO